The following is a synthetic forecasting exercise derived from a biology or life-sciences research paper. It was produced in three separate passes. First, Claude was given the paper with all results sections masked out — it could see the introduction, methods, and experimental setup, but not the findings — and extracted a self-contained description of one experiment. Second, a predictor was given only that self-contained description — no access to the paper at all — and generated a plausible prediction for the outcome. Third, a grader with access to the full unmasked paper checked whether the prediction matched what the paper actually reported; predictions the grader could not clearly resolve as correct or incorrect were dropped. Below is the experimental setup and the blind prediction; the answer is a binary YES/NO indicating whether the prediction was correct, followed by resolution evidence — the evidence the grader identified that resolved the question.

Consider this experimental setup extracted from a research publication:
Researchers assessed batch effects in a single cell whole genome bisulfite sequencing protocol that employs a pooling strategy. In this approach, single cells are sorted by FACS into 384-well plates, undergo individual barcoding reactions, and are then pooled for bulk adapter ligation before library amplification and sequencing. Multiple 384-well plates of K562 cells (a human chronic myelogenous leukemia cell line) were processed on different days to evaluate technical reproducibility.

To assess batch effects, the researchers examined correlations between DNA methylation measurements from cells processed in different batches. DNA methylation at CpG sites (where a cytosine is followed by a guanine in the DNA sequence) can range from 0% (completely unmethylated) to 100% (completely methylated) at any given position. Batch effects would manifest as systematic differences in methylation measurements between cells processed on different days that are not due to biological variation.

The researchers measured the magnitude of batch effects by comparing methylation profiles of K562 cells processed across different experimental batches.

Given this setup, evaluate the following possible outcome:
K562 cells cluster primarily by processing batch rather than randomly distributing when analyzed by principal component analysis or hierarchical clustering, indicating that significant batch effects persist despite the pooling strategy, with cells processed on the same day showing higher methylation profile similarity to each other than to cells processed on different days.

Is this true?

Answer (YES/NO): NO